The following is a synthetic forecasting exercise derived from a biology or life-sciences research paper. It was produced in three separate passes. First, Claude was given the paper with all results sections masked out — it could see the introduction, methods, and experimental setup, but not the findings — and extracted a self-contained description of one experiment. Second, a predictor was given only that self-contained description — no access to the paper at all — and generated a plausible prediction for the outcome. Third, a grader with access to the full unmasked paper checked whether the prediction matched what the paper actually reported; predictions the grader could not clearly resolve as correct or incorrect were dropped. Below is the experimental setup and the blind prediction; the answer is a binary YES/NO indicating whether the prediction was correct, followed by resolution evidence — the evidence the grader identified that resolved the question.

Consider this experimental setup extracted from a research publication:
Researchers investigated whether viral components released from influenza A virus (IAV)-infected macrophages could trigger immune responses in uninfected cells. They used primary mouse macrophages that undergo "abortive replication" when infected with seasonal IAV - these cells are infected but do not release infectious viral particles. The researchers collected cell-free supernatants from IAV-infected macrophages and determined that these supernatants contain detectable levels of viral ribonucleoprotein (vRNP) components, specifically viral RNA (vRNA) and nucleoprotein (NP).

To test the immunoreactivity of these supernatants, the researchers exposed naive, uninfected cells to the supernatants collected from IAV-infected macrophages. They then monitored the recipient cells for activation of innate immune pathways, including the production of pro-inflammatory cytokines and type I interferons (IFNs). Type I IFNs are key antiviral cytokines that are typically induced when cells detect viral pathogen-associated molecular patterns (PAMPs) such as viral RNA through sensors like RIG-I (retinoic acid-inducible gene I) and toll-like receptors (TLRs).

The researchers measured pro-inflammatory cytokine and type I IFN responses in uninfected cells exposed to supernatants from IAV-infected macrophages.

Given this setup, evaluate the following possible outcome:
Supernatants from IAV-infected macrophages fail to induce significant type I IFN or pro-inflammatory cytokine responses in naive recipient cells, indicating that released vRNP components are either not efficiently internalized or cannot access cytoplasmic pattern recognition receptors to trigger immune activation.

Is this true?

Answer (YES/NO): NO